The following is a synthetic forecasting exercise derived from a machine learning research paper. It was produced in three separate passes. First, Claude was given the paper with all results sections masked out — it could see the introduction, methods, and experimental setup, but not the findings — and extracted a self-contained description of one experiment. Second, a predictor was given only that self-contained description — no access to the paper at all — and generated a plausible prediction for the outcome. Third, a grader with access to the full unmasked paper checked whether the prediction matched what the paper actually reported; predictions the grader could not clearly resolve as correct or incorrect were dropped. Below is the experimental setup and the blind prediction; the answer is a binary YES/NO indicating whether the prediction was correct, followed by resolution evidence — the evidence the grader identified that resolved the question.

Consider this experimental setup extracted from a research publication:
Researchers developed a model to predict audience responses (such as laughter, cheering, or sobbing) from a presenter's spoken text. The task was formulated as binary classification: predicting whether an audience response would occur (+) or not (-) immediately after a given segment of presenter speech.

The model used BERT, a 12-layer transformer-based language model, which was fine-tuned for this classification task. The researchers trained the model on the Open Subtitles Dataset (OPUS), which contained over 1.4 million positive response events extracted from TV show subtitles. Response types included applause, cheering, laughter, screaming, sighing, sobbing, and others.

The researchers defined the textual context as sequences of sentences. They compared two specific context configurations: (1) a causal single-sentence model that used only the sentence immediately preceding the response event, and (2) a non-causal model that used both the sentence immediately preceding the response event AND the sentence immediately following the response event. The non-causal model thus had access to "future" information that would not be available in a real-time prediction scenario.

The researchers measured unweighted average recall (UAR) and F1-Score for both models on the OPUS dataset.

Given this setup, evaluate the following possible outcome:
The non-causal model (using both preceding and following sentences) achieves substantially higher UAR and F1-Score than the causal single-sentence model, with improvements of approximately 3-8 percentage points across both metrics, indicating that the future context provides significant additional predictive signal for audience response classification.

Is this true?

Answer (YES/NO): NO